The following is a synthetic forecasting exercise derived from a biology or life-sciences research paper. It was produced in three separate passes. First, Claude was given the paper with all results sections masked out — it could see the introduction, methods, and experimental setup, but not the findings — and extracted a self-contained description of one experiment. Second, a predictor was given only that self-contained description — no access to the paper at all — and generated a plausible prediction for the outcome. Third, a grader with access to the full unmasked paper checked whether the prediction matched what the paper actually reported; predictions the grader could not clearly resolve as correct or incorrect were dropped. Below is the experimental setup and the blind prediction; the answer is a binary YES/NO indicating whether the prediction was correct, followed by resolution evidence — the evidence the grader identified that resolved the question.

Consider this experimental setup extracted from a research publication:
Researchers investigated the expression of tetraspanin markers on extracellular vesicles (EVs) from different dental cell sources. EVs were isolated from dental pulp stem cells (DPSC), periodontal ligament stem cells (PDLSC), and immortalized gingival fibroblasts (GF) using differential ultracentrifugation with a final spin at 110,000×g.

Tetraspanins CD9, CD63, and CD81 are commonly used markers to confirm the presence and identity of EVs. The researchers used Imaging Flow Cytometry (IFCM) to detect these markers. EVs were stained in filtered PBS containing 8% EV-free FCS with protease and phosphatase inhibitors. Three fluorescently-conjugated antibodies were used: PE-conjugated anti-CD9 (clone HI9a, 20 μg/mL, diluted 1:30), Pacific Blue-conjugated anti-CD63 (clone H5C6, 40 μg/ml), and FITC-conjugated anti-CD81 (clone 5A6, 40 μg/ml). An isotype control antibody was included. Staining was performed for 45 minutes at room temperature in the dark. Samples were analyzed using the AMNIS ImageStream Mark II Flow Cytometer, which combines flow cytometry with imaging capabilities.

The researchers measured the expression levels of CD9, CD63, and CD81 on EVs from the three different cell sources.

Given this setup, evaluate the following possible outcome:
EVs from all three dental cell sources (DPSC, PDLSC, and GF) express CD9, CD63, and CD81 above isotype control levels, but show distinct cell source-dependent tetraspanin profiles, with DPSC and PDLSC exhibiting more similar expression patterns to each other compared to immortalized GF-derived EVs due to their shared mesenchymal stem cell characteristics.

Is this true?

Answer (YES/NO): NO